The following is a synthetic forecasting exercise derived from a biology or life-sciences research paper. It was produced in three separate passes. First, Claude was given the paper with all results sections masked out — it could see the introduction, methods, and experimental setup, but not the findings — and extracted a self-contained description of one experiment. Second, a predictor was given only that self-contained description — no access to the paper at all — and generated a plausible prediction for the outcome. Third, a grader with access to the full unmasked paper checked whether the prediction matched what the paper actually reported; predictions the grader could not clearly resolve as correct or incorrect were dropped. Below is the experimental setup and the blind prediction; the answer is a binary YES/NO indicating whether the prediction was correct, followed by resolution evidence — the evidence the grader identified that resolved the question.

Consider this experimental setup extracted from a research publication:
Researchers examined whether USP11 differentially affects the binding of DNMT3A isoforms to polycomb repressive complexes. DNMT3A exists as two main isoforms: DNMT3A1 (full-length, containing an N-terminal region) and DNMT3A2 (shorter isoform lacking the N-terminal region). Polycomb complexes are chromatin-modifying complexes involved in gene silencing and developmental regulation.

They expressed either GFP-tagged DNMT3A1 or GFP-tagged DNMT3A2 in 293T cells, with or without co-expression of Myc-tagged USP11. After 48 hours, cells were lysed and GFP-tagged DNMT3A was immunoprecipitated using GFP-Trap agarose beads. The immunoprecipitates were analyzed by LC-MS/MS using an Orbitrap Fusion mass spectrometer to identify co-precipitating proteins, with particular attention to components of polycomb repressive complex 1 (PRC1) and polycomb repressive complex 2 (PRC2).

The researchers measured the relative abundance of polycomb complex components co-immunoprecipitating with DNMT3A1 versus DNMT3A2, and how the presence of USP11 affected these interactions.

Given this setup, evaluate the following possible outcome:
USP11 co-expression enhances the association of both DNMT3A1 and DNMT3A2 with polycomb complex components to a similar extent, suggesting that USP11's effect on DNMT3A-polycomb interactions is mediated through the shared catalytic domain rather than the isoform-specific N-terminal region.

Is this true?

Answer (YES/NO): NO